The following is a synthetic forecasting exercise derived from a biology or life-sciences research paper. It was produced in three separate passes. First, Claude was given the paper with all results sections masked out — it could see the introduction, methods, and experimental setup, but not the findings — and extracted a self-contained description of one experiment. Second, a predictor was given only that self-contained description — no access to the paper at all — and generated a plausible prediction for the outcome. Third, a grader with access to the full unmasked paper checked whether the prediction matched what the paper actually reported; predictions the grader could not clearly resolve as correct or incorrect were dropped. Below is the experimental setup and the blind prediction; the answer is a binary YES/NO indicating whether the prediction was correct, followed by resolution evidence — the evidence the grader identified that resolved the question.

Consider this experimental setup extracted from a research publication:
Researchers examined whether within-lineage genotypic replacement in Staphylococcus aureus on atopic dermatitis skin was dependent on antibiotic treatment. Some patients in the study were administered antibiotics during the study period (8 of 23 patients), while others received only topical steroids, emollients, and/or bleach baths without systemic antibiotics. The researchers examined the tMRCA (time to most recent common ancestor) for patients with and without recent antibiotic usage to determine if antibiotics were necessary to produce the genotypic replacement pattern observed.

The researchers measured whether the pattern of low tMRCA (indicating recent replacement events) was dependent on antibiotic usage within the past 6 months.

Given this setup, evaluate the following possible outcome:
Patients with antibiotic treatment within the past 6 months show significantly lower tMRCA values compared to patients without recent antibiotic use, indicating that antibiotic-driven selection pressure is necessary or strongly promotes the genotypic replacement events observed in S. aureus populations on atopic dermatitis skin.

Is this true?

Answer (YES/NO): NO